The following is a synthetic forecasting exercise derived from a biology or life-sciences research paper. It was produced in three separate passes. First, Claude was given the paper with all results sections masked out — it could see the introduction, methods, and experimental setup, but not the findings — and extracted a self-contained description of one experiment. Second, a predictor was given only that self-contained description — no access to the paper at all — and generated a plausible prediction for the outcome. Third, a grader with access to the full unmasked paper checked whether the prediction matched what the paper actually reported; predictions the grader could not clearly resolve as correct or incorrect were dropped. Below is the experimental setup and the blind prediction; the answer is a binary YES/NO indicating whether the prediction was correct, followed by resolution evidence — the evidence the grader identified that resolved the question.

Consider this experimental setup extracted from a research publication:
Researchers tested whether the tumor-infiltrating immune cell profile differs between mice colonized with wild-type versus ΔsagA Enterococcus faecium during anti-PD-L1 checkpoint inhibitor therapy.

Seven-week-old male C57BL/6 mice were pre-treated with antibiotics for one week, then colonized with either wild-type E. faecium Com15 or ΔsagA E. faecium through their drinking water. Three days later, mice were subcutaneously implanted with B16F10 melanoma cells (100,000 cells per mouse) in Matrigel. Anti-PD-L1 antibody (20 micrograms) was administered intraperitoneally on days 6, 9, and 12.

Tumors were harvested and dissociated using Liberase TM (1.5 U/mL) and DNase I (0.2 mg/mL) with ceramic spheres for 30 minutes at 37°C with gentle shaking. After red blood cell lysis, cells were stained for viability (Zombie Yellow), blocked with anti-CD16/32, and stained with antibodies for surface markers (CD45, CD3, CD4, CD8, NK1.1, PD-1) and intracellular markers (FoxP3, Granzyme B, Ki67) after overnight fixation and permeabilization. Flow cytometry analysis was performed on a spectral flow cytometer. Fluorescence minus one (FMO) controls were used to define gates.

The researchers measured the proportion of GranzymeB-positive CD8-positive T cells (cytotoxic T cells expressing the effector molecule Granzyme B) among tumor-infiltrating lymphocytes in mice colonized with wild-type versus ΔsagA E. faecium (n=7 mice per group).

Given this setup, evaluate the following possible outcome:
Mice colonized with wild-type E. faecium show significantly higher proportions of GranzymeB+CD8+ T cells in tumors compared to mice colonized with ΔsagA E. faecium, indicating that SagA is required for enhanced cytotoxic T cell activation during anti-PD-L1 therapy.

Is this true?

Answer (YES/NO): YES